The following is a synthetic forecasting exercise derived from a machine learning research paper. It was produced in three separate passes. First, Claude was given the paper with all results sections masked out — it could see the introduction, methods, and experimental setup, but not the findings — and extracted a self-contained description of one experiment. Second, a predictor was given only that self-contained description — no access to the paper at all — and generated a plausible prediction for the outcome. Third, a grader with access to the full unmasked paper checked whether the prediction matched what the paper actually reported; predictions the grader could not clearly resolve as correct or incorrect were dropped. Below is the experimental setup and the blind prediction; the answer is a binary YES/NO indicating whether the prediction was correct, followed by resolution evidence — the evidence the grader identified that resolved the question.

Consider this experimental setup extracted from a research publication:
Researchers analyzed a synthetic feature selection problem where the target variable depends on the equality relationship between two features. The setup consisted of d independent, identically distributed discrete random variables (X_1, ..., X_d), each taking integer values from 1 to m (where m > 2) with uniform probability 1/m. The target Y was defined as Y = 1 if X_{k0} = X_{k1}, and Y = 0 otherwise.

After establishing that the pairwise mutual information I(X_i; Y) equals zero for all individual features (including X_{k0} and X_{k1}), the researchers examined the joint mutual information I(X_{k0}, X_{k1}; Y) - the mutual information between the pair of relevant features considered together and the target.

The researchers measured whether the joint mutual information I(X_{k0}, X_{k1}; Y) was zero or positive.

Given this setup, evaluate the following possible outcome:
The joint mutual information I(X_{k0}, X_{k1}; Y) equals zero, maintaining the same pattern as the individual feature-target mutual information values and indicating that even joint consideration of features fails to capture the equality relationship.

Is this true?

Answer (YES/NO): NO